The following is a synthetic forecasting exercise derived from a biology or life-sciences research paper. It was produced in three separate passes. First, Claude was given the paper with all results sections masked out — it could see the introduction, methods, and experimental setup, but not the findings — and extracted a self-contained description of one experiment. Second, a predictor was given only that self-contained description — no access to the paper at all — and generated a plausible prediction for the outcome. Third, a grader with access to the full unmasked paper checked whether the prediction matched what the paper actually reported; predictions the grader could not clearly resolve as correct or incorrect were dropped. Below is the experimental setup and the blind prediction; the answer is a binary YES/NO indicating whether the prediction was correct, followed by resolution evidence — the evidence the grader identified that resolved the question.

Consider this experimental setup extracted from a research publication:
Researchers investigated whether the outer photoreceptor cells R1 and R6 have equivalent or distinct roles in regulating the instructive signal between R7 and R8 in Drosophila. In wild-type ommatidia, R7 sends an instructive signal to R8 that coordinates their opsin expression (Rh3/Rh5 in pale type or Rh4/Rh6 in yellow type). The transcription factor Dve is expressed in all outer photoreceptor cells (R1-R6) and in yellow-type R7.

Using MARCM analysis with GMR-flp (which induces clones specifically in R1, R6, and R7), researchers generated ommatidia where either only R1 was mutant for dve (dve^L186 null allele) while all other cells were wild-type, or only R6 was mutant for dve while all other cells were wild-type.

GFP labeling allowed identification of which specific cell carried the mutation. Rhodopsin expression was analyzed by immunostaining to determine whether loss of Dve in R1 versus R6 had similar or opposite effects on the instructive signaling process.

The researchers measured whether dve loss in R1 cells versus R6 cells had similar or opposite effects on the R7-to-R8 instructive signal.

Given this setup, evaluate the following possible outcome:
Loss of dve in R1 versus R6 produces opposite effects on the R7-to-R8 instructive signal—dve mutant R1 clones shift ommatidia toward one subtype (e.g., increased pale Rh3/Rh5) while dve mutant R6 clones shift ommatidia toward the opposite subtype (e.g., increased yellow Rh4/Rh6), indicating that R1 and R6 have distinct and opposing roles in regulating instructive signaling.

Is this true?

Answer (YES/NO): NO